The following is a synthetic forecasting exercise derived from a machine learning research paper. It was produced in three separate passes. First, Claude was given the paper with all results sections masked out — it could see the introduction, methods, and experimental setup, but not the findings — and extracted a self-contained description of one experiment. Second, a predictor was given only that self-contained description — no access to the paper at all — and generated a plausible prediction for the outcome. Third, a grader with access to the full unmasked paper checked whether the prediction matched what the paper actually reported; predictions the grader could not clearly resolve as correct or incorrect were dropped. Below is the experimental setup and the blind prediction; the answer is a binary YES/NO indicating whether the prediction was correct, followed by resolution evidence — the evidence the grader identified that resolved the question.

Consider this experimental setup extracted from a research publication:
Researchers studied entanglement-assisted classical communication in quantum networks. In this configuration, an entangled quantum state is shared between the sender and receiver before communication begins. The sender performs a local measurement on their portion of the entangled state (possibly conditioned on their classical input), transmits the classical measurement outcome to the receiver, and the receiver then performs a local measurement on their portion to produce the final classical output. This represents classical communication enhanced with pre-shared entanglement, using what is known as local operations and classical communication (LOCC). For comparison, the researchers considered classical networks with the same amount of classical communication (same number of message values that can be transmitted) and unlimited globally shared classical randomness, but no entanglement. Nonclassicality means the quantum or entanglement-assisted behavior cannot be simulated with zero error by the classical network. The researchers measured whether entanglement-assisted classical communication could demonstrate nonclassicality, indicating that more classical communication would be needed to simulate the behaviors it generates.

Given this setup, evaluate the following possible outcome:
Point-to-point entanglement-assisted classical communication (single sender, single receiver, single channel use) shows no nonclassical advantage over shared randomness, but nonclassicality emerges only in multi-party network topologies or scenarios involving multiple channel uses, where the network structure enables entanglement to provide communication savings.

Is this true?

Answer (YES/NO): NO